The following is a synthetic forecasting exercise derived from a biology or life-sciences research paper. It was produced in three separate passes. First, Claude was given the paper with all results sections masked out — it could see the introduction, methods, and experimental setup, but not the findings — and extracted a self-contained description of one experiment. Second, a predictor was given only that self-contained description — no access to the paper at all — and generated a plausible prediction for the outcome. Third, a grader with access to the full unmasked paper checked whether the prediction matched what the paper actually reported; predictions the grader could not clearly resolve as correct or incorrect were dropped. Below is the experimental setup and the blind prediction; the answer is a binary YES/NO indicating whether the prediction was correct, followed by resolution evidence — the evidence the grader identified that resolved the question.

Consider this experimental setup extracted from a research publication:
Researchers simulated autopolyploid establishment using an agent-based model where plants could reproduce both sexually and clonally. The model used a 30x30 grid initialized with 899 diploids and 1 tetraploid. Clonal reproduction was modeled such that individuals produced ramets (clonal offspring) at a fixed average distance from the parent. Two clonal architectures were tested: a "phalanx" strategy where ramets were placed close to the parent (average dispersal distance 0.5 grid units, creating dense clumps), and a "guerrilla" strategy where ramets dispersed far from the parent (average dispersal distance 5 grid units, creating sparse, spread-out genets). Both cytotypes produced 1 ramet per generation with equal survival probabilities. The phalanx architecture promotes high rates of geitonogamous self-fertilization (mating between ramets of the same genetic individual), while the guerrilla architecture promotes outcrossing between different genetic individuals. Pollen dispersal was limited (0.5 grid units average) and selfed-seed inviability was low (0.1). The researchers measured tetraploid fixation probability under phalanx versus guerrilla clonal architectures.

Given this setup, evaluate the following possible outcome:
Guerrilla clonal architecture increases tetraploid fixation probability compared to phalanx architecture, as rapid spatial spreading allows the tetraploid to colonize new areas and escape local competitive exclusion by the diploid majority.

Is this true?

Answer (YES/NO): NO